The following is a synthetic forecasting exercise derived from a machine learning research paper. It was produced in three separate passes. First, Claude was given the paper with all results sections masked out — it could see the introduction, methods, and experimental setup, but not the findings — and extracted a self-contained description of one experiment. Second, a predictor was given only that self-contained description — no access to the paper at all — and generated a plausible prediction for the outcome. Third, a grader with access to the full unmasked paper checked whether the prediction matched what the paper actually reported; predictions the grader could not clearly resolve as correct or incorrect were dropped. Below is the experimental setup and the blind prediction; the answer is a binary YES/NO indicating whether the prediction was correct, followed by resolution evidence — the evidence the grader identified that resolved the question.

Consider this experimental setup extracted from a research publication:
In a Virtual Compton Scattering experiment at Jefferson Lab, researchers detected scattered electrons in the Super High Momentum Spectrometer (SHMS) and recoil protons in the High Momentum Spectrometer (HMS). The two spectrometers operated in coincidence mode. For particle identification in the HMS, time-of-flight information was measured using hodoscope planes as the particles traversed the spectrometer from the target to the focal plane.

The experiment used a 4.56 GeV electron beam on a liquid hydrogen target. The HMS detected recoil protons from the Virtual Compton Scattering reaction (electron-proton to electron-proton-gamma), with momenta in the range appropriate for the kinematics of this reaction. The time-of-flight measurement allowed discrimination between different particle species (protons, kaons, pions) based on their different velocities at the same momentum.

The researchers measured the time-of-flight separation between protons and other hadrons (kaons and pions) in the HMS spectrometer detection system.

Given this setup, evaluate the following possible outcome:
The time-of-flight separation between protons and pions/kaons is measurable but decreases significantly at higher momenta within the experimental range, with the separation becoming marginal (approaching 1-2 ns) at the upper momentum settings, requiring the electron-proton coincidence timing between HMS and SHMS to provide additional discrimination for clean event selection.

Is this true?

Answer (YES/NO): NO